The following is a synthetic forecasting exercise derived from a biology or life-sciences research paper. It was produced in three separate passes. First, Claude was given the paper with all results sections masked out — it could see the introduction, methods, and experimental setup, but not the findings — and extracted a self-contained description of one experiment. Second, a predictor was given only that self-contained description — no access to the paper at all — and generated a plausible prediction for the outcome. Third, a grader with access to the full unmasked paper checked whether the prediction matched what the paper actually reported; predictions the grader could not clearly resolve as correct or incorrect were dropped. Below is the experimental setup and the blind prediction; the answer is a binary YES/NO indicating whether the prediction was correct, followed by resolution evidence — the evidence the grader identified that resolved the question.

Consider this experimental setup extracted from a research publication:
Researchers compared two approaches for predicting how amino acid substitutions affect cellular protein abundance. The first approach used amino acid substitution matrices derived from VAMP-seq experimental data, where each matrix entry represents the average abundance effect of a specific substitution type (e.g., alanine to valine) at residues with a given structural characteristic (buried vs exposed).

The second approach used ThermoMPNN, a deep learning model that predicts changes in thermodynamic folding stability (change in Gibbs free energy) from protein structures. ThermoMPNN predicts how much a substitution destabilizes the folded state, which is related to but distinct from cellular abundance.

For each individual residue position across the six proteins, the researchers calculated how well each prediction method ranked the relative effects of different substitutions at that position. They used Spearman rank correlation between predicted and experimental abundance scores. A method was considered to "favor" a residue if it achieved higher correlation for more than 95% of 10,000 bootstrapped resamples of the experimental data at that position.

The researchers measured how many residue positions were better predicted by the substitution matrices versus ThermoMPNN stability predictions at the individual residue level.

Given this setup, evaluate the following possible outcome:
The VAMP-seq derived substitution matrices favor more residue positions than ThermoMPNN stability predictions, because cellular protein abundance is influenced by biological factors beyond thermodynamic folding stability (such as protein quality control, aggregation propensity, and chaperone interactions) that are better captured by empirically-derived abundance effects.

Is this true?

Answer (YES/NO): YES